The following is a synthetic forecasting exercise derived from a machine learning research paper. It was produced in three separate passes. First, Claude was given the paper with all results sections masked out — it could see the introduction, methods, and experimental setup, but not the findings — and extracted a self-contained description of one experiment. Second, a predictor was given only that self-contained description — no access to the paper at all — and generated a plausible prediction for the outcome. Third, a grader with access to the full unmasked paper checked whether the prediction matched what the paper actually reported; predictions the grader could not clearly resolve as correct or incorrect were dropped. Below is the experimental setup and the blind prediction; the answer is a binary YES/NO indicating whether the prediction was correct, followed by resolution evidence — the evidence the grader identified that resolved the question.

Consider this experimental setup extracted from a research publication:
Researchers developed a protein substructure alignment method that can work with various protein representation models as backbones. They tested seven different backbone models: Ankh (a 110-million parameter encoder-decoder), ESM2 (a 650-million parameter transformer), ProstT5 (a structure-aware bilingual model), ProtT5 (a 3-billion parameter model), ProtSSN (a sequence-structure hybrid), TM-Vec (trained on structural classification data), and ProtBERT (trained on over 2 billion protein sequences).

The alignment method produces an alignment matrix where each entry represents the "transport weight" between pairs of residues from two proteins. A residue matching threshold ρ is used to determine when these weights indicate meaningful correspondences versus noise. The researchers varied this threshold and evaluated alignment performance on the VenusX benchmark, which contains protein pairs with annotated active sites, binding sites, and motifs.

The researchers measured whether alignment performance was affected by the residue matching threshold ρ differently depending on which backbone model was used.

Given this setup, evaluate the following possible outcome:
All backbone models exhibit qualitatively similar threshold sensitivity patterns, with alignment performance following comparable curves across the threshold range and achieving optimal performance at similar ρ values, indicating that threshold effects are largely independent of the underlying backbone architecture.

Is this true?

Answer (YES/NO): NO